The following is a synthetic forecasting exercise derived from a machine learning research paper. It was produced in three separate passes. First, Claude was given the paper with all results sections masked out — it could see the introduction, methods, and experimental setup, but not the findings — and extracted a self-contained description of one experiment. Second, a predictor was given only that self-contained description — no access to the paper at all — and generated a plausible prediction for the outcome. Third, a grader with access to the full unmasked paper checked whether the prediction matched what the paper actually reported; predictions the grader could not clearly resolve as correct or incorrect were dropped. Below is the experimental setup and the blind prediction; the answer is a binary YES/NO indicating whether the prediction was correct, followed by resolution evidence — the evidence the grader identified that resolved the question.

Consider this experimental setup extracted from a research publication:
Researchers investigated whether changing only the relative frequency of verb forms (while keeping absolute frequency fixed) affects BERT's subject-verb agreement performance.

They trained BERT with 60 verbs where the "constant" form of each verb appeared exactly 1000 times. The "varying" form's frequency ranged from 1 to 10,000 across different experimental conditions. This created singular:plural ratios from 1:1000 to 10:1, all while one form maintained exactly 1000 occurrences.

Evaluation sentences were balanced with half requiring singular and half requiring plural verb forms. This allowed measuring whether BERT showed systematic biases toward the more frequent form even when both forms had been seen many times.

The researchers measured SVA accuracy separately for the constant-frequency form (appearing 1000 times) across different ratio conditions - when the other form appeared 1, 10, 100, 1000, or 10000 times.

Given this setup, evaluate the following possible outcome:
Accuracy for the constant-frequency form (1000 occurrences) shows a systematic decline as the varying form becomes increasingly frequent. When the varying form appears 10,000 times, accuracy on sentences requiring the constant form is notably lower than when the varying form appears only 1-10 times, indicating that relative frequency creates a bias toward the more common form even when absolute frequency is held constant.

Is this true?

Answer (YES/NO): YES